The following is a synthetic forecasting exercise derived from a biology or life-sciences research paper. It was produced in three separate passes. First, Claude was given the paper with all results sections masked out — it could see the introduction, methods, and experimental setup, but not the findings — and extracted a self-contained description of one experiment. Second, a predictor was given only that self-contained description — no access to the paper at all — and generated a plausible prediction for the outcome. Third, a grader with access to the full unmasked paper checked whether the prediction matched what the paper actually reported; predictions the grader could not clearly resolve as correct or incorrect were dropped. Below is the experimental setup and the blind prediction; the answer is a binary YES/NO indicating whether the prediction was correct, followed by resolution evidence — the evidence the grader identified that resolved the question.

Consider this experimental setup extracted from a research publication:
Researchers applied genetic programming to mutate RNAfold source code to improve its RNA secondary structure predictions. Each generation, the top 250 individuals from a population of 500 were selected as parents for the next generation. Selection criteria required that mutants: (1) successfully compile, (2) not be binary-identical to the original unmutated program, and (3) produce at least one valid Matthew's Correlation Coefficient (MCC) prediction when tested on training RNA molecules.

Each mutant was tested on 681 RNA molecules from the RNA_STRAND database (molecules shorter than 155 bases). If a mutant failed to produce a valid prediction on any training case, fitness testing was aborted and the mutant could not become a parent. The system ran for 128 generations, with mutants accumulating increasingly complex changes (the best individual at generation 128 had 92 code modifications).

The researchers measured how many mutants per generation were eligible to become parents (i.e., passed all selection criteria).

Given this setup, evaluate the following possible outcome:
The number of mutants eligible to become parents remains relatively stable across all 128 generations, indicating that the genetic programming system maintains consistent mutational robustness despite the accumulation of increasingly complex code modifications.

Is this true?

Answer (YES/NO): YES